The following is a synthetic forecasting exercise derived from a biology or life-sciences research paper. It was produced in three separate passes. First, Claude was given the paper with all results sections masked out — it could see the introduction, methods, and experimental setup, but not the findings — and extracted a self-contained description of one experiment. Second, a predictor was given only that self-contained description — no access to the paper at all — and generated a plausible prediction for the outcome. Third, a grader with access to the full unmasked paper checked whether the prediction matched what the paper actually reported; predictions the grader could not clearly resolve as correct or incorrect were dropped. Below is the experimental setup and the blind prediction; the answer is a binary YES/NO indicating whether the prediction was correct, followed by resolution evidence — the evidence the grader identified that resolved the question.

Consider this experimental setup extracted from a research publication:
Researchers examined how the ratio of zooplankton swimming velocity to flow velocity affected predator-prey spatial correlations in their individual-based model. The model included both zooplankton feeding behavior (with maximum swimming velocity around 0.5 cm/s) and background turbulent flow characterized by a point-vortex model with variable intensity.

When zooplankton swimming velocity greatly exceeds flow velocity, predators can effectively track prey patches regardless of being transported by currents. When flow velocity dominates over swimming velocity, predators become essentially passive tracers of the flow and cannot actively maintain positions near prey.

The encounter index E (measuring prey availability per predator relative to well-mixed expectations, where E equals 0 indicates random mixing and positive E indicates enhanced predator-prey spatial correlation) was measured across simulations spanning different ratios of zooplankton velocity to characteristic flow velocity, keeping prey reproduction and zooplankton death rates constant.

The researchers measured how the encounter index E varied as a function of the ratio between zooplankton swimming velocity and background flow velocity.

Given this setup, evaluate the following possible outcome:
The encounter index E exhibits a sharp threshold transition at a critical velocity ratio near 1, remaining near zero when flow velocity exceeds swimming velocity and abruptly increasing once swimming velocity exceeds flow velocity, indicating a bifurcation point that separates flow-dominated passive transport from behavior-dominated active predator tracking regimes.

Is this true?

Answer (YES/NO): NO